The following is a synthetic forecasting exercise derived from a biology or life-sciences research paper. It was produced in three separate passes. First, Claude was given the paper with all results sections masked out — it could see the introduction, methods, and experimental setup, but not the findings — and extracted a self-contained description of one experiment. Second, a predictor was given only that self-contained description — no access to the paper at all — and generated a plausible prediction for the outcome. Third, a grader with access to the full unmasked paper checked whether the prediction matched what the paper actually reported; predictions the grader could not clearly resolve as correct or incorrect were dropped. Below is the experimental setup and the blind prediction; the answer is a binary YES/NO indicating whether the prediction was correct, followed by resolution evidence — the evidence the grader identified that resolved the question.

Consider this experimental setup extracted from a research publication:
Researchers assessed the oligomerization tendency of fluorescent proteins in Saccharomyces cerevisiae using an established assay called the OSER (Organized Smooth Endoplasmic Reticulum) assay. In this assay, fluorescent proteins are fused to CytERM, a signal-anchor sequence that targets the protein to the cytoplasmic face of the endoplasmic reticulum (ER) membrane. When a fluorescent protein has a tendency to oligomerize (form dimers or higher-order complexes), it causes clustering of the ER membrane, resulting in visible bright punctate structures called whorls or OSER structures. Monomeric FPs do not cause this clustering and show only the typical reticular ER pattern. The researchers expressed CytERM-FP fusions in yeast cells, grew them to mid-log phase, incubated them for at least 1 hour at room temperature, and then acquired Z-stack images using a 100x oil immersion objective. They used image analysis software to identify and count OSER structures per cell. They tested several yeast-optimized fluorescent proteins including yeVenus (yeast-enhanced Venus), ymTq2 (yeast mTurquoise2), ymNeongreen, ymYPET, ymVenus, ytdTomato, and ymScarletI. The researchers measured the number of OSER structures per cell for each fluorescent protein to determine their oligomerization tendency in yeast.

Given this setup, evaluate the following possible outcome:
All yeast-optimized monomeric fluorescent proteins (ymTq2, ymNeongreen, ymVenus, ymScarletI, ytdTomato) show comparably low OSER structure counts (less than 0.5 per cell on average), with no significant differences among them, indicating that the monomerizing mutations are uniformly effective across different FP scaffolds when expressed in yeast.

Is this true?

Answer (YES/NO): NO